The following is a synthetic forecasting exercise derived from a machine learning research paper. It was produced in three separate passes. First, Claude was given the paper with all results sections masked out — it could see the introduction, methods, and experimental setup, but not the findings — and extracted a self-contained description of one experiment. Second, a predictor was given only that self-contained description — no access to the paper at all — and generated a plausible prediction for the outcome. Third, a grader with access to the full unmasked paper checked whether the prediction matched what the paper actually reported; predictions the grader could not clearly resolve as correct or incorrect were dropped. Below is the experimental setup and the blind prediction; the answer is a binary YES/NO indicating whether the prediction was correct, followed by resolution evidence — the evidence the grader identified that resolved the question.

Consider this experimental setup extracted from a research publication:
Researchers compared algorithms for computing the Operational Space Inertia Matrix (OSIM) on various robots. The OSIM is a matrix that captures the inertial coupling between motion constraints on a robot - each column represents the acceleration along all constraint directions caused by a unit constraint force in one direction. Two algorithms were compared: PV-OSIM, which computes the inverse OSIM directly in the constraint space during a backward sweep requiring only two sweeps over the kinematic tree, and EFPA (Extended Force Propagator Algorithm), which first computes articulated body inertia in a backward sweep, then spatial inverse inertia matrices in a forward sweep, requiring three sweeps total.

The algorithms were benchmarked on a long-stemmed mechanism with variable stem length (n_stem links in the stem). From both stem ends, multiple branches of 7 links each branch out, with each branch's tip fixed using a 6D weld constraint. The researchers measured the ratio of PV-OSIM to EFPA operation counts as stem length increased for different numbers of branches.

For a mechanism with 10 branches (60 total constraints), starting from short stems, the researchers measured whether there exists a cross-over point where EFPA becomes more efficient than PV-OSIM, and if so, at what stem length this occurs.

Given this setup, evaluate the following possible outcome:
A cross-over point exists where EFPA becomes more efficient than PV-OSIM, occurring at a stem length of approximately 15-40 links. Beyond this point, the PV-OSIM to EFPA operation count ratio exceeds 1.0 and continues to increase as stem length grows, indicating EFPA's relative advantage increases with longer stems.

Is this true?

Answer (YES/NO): NO